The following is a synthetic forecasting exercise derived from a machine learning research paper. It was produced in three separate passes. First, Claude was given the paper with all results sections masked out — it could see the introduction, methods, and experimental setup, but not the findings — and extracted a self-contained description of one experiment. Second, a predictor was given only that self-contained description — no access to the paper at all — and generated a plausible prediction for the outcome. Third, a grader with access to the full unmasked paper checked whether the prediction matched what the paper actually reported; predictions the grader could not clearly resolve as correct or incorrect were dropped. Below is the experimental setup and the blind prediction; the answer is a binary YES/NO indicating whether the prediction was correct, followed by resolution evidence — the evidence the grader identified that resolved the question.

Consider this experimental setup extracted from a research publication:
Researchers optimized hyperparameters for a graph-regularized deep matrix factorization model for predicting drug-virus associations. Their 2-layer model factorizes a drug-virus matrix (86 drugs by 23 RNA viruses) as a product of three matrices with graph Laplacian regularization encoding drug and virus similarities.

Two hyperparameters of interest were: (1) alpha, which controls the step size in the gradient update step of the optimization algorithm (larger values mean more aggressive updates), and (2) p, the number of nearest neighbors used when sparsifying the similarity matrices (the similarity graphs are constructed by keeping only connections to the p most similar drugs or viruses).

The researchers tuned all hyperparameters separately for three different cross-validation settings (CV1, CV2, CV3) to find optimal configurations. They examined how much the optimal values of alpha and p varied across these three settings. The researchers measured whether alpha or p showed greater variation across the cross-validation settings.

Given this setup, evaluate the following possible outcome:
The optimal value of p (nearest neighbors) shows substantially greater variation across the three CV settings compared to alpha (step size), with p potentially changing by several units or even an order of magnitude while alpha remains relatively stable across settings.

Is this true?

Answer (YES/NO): NO